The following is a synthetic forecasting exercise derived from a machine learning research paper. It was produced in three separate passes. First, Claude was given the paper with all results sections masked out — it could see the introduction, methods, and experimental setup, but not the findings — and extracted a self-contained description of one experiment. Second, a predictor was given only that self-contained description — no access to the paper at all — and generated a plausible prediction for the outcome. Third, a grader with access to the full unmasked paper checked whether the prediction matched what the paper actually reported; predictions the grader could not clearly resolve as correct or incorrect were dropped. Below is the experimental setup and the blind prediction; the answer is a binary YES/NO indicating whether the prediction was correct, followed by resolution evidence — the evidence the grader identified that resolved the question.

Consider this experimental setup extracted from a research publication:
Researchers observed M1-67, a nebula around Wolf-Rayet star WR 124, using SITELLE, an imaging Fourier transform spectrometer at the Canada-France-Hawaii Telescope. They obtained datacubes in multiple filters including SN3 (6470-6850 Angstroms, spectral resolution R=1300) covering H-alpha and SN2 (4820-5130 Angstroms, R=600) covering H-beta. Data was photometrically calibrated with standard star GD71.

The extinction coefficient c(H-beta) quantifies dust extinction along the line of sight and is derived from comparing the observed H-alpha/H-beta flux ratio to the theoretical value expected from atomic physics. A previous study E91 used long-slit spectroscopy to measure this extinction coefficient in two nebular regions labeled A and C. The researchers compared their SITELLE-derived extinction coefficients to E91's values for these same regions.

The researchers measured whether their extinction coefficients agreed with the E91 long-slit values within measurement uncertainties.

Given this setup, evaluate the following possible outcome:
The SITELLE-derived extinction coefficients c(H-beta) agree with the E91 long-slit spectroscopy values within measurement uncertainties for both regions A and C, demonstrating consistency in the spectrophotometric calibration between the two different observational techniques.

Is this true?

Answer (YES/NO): YES